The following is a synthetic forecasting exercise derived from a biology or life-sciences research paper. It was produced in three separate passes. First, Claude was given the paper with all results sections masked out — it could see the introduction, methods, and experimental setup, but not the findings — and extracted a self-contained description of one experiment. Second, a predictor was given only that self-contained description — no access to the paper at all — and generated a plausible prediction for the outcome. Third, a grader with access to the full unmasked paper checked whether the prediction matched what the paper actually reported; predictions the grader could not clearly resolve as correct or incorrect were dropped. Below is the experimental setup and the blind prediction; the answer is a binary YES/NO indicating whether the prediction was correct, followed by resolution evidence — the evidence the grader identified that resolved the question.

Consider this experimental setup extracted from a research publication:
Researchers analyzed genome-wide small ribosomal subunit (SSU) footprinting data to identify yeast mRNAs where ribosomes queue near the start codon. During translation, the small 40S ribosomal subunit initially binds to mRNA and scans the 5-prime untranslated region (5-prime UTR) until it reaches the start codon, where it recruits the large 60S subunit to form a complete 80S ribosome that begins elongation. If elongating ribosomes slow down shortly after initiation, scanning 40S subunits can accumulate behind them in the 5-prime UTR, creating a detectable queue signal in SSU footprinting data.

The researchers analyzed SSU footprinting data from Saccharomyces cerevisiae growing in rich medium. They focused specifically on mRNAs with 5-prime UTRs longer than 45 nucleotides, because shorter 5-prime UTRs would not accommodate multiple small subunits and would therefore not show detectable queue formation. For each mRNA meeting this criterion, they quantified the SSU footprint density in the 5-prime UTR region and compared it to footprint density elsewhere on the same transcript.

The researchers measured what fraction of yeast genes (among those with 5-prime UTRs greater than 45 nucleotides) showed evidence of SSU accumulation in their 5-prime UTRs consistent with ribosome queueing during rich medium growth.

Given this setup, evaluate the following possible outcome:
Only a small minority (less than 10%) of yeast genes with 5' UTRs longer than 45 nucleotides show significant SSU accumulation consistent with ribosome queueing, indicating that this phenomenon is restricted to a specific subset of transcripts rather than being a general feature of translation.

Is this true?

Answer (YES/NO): NO